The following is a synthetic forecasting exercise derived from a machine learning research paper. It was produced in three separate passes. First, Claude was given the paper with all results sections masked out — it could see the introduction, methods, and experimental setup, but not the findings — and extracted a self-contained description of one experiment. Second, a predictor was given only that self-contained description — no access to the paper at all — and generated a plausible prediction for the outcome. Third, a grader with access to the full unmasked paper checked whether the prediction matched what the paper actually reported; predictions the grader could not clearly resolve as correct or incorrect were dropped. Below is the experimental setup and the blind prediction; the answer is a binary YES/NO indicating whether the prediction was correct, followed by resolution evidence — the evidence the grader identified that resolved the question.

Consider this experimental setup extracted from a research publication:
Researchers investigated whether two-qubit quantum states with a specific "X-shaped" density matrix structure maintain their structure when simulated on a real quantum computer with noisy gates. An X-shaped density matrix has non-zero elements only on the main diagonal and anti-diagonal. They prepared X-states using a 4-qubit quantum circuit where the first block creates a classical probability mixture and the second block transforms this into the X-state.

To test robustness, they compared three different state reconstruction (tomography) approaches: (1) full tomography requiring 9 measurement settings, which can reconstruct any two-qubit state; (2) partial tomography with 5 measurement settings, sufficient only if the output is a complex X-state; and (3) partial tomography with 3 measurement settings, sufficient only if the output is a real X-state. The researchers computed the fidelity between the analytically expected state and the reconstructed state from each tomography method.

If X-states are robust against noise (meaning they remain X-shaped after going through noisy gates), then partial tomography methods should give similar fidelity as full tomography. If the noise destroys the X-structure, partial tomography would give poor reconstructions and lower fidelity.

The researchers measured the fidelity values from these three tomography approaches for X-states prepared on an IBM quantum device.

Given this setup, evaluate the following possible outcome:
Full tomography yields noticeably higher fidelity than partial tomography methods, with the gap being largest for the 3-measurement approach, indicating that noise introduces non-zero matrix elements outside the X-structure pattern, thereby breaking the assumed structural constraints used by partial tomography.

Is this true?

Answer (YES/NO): NO